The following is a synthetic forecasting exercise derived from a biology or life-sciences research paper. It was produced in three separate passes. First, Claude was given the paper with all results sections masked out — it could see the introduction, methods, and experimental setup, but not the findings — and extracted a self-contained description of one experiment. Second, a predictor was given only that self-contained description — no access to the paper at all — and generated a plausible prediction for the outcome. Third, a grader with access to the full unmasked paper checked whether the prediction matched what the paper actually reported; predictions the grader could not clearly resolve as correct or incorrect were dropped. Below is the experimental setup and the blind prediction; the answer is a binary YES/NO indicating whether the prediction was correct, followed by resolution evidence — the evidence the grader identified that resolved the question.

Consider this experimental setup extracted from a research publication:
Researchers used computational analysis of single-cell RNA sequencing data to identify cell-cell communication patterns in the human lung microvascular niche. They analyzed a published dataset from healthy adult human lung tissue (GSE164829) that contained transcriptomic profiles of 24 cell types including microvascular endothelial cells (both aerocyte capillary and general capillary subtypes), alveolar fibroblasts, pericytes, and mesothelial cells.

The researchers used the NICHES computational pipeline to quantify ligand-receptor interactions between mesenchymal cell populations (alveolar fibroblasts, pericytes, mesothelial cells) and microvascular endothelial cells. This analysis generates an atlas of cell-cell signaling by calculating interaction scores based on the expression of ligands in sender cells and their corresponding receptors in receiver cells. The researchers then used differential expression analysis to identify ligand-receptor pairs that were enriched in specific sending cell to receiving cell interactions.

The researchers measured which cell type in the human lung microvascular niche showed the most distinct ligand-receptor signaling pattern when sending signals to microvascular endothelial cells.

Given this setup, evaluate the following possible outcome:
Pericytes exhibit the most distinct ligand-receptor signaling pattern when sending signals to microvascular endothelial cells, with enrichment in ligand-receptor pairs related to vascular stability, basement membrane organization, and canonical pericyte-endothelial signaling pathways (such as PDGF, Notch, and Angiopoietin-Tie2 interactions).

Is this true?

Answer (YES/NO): NO